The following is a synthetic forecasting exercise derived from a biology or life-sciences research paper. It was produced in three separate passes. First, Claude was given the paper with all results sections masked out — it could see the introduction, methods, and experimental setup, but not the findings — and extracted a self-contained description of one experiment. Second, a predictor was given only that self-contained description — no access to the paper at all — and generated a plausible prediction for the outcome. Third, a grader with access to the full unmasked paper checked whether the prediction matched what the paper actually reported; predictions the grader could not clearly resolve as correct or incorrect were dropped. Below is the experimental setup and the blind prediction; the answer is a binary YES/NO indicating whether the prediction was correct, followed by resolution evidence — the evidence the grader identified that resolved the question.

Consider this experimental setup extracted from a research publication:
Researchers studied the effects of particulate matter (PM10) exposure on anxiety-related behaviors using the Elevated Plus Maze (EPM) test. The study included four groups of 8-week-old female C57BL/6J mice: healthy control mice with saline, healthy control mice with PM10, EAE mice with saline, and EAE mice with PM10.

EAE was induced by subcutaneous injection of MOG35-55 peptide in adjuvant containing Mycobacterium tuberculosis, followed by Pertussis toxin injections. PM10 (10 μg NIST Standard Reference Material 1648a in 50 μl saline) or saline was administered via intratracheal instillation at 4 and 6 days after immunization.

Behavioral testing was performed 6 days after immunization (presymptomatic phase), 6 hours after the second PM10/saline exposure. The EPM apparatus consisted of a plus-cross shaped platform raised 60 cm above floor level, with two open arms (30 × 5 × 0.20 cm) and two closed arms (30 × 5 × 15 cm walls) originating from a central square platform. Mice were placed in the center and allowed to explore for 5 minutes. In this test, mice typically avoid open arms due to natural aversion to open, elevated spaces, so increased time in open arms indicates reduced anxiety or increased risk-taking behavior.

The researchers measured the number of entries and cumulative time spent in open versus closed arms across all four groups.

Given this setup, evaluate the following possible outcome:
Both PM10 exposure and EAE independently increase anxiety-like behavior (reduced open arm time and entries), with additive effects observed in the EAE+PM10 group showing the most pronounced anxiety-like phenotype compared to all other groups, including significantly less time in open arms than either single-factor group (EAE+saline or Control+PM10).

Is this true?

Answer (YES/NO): NO